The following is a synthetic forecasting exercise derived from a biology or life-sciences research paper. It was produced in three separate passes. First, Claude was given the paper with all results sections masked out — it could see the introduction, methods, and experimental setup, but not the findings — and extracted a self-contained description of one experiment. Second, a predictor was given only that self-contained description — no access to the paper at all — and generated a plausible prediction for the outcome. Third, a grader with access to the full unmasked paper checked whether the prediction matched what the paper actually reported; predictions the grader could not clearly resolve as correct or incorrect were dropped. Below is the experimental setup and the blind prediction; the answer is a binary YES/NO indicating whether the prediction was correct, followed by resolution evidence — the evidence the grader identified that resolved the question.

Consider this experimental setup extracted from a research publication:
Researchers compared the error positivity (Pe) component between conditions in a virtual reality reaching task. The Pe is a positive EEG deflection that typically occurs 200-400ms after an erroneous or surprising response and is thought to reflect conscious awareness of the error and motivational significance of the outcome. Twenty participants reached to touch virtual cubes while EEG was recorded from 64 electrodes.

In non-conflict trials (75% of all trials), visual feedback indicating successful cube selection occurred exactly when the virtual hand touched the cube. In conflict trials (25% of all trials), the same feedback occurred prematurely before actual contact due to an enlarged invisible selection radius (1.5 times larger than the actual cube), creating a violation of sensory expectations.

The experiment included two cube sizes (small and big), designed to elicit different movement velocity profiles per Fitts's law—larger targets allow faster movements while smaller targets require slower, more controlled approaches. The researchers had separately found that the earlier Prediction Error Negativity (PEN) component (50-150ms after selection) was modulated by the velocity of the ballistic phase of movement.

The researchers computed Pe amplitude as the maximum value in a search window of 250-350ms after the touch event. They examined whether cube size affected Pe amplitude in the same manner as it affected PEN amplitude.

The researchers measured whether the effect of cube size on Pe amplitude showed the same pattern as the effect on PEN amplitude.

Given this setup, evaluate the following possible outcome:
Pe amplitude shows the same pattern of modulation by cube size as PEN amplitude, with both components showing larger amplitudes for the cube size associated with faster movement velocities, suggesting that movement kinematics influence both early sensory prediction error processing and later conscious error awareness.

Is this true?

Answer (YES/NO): NO